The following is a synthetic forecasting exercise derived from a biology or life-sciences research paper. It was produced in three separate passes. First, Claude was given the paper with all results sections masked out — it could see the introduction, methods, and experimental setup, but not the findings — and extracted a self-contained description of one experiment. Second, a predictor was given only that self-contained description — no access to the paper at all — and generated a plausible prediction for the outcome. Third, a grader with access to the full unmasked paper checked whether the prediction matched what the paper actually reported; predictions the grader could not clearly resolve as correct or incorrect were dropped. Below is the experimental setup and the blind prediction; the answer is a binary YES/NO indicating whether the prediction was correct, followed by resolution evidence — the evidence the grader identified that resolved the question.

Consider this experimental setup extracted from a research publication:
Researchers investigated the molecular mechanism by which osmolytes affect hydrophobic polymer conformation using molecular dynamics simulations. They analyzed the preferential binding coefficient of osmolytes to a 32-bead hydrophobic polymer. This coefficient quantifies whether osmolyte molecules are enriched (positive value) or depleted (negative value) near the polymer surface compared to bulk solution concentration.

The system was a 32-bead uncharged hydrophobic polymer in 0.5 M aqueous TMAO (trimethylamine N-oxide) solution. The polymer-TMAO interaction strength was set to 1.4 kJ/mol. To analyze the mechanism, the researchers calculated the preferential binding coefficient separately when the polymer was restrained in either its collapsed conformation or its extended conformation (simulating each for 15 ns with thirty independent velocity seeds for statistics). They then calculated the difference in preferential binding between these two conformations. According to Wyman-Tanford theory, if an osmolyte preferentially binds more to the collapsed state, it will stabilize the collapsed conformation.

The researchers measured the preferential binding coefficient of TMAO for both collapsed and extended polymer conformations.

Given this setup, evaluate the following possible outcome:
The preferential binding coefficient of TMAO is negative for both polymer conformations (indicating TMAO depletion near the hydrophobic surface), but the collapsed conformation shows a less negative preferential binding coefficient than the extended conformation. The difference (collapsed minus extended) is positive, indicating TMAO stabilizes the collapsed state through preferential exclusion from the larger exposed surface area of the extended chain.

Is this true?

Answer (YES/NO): NO